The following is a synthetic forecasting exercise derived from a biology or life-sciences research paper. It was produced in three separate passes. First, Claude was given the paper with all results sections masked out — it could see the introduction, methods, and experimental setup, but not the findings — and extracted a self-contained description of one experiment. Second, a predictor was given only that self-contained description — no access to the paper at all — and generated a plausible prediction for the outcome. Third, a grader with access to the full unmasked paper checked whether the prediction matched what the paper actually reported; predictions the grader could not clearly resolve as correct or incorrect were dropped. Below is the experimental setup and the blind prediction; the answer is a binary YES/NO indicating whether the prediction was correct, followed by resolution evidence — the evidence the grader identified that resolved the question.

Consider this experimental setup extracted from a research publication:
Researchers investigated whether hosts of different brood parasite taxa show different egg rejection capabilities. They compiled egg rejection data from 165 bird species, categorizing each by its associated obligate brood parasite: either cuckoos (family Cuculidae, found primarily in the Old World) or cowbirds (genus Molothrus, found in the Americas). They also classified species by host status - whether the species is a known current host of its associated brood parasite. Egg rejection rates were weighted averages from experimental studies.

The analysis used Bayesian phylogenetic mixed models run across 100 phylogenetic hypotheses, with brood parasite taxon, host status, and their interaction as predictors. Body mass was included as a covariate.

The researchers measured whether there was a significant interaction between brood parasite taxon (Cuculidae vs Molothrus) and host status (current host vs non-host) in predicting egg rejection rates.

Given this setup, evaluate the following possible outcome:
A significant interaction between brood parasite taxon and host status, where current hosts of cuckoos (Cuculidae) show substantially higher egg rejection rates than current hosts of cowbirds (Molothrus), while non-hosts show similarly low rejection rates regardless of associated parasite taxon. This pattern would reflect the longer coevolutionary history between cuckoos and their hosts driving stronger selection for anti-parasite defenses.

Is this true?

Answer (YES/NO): NO